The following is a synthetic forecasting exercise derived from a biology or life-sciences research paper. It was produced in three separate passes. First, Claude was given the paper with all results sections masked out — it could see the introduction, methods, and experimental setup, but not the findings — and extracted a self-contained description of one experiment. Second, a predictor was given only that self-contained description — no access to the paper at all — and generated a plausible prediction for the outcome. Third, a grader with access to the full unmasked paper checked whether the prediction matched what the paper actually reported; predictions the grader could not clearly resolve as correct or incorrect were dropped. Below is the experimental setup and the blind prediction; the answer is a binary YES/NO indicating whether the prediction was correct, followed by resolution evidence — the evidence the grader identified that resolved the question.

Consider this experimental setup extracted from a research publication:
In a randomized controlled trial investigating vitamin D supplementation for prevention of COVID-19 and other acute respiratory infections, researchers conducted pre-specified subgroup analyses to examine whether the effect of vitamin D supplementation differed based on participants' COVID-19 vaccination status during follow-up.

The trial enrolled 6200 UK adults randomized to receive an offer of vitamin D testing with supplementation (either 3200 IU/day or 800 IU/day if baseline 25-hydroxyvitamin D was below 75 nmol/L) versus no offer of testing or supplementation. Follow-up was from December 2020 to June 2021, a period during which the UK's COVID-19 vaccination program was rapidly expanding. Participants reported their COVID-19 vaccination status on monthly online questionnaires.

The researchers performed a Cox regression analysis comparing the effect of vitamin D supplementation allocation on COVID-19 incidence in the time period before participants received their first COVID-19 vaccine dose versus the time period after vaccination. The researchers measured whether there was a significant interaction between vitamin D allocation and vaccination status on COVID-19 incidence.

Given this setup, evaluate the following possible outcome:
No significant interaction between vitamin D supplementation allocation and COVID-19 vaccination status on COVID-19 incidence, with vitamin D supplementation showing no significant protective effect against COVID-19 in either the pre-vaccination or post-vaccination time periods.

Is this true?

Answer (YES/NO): YES